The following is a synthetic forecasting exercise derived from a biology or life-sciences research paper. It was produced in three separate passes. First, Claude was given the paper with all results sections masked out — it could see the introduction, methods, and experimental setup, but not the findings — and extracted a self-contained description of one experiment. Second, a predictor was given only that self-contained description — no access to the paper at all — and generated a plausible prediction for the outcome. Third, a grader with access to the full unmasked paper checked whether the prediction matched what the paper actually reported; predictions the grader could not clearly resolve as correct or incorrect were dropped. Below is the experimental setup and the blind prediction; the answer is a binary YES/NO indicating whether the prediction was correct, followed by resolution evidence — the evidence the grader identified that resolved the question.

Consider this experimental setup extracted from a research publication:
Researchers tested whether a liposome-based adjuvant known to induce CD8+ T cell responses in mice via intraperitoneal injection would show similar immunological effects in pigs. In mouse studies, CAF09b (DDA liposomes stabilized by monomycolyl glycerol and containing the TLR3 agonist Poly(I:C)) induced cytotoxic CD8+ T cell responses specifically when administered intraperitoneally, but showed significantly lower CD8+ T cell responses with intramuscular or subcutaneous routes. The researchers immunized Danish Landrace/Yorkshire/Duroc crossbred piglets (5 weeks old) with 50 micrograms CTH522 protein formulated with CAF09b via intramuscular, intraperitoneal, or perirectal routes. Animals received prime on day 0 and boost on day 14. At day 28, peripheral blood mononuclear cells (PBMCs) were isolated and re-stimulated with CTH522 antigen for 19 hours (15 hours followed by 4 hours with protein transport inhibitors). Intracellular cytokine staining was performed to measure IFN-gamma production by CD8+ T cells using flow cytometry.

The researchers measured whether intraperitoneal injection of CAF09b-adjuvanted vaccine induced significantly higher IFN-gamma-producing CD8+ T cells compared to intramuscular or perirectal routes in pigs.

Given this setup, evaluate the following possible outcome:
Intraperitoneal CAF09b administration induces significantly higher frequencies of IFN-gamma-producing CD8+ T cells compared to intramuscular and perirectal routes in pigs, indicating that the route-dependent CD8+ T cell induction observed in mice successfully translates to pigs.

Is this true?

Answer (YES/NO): NO